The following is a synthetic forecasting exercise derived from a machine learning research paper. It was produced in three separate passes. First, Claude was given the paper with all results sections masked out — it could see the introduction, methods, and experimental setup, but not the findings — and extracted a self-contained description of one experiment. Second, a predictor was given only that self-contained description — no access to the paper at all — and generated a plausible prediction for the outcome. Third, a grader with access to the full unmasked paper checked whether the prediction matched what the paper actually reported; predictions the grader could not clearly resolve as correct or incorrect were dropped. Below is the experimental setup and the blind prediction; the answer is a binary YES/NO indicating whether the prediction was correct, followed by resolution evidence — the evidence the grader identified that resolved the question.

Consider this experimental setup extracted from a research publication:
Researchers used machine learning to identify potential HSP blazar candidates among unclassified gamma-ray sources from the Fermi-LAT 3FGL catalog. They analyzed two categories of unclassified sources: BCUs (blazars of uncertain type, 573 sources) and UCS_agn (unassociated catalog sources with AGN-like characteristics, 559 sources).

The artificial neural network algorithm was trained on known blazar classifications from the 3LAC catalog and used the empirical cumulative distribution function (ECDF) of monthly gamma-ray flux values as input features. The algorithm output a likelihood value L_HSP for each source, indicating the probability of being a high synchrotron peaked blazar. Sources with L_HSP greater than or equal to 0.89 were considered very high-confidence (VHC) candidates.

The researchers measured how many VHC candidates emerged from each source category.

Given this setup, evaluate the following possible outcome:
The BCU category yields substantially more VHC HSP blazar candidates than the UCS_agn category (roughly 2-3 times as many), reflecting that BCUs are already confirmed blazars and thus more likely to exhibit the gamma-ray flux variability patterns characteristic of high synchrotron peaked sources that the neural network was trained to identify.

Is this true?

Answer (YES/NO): YES